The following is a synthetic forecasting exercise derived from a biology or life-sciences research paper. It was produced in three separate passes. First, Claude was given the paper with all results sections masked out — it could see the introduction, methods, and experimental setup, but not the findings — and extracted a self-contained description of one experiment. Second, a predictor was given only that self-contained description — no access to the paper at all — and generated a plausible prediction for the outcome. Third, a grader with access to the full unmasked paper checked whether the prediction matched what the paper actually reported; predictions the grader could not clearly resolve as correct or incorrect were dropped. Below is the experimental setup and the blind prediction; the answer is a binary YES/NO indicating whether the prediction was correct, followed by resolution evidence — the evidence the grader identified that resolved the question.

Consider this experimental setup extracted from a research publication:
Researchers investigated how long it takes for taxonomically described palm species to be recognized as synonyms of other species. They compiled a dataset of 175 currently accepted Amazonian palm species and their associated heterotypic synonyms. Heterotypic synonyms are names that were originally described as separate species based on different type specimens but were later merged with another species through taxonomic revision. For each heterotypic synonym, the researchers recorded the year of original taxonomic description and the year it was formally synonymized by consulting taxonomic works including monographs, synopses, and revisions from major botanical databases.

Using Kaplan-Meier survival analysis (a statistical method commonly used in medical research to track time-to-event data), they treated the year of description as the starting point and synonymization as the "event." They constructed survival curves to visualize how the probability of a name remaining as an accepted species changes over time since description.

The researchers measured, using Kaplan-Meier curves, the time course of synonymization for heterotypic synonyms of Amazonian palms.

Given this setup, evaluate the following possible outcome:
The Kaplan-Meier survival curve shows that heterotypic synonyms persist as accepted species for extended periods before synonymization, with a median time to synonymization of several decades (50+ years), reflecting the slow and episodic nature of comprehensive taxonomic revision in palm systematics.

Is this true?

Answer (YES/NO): YES